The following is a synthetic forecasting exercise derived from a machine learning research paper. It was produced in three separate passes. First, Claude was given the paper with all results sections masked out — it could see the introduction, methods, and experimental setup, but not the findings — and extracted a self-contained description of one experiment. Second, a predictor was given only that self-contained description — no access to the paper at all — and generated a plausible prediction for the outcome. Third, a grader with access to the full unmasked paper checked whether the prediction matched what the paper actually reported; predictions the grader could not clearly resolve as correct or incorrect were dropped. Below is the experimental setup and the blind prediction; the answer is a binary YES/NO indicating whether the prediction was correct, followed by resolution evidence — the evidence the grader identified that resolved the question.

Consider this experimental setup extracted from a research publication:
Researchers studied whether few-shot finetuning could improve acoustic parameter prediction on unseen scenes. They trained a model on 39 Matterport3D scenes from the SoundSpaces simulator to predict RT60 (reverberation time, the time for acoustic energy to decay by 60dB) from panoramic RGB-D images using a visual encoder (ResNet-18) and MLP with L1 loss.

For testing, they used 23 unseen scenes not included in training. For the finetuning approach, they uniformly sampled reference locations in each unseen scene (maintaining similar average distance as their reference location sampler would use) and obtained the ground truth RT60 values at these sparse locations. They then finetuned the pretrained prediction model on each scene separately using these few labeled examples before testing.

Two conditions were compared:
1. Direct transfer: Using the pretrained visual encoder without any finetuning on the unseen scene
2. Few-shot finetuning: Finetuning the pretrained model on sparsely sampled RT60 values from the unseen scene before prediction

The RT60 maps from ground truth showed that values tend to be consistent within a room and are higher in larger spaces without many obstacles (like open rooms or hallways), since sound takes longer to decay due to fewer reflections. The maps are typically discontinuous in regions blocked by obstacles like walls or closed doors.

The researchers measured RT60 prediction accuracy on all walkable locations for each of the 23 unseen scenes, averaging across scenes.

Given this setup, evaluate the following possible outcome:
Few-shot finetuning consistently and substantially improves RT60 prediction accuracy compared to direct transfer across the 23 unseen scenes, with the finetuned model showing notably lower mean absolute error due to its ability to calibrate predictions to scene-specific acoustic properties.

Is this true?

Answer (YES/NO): YES